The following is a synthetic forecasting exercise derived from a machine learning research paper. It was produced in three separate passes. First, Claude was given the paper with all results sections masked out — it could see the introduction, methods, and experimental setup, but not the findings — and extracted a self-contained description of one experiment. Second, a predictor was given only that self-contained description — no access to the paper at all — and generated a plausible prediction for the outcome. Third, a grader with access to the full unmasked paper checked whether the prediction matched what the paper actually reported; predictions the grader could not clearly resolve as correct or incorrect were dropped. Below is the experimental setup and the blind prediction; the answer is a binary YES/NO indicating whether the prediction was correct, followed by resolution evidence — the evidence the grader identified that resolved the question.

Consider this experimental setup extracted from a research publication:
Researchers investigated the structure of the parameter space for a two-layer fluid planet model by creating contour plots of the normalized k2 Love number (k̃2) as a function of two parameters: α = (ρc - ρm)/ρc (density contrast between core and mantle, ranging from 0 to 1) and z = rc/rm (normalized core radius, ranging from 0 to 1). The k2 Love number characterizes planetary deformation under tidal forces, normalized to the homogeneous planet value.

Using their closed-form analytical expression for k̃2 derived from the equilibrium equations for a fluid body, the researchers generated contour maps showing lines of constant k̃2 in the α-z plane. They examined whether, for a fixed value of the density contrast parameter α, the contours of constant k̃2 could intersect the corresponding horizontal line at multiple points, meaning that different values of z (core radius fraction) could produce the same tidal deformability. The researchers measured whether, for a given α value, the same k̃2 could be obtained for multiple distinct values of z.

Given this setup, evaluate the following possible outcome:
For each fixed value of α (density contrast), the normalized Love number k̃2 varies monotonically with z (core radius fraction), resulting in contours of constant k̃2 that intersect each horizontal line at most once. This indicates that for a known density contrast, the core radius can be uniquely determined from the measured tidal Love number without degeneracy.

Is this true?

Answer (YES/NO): NO